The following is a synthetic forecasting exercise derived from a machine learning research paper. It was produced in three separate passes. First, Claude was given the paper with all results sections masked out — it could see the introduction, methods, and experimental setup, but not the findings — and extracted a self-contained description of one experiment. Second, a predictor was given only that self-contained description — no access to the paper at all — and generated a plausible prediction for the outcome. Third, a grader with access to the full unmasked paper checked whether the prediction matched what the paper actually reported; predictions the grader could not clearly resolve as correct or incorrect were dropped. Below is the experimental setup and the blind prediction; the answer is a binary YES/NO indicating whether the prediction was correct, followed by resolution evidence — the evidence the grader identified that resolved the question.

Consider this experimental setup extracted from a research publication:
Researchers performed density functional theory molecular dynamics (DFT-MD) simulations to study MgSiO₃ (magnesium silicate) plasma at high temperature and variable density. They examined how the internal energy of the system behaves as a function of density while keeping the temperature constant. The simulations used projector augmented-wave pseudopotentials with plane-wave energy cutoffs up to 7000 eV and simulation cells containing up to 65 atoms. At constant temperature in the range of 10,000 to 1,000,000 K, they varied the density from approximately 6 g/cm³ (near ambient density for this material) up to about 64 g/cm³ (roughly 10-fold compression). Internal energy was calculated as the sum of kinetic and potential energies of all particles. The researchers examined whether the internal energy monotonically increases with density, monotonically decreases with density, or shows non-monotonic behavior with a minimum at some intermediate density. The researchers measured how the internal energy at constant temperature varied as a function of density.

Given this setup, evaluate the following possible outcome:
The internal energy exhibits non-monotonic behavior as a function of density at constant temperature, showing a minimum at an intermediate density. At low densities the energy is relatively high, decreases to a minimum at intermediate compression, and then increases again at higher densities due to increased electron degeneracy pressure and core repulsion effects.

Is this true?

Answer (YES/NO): YES